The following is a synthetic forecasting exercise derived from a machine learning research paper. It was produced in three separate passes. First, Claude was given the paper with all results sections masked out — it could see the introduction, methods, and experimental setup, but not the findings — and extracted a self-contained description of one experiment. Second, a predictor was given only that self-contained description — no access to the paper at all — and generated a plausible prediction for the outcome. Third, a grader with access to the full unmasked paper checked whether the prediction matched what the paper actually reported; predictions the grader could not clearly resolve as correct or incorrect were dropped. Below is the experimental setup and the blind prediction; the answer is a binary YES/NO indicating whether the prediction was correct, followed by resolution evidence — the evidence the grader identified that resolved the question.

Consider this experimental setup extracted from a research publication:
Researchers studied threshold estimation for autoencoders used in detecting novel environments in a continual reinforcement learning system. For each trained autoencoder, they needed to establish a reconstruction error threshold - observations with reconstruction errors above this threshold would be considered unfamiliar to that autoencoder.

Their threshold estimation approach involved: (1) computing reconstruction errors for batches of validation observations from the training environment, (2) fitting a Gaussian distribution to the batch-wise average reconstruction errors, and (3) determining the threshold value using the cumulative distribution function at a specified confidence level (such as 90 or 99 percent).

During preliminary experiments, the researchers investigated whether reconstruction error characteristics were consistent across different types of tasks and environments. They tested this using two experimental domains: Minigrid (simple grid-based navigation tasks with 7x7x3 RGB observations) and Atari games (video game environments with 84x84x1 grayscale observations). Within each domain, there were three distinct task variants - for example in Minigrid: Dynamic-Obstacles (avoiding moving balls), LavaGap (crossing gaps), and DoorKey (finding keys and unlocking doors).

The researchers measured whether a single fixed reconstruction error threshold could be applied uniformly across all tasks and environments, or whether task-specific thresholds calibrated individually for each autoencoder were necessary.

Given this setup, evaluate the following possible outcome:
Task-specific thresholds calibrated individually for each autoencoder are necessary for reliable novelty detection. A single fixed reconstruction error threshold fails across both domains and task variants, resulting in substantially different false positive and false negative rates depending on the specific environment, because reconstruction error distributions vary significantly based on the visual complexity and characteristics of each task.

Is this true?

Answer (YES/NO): YES